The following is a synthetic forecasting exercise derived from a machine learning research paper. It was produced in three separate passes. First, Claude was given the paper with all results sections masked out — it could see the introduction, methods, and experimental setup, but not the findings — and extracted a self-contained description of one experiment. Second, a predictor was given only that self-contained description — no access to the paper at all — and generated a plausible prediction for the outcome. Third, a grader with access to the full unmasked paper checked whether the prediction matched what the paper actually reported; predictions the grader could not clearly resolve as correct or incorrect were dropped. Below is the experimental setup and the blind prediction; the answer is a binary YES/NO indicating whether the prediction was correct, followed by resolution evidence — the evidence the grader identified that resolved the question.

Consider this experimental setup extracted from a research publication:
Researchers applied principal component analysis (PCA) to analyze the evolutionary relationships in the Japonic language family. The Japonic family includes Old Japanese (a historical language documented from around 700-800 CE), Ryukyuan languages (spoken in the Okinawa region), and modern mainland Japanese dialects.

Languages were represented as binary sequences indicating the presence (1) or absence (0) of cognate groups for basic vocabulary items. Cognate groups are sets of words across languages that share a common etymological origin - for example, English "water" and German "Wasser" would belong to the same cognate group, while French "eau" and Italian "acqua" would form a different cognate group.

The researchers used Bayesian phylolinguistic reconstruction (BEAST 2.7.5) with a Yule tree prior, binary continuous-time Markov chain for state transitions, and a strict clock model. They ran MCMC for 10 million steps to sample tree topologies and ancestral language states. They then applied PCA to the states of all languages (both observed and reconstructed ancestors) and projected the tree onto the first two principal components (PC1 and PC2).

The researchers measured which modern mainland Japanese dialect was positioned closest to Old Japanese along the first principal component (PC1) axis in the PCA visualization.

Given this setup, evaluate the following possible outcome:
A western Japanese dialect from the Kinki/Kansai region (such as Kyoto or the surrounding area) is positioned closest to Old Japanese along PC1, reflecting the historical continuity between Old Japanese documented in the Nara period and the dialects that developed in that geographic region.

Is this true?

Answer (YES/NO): NO